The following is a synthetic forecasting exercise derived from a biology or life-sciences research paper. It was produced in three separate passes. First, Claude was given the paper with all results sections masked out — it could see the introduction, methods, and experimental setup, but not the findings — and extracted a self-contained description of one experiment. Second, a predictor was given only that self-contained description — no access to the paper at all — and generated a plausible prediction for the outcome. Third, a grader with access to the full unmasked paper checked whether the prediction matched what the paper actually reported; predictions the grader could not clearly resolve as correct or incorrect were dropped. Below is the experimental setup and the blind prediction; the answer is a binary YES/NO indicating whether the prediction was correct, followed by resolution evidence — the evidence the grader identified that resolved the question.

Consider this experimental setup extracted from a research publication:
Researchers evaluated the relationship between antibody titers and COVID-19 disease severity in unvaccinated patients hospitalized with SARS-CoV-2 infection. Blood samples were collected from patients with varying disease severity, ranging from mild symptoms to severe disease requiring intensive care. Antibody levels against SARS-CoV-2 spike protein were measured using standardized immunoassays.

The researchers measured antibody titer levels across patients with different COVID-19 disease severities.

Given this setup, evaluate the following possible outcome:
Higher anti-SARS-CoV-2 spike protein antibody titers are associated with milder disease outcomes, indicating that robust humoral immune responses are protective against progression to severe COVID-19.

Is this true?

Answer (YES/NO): NO